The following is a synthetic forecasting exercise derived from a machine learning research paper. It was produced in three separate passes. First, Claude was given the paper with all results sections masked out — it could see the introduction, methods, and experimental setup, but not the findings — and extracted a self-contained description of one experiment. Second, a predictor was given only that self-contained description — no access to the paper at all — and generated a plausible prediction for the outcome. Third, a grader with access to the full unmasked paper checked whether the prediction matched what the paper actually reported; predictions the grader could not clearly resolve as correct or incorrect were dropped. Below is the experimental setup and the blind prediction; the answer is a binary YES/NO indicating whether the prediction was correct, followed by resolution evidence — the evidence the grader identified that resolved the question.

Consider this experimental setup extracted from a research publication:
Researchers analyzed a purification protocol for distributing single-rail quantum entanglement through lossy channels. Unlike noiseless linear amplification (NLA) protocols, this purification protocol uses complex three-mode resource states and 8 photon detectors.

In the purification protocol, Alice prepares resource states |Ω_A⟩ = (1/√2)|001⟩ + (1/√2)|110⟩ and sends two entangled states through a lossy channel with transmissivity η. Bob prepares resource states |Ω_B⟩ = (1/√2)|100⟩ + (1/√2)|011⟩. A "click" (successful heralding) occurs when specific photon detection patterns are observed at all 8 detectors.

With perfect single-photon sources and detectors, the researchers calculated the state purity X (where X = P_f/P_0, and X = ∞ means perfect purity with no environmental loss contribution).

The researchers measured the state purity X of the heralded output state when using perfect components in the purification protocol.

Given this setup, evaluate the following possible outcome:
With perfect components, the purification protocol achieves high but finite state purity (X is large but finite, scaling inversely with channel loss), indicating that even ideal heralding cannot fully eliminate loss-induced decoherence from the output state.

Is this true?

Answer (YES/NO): NO